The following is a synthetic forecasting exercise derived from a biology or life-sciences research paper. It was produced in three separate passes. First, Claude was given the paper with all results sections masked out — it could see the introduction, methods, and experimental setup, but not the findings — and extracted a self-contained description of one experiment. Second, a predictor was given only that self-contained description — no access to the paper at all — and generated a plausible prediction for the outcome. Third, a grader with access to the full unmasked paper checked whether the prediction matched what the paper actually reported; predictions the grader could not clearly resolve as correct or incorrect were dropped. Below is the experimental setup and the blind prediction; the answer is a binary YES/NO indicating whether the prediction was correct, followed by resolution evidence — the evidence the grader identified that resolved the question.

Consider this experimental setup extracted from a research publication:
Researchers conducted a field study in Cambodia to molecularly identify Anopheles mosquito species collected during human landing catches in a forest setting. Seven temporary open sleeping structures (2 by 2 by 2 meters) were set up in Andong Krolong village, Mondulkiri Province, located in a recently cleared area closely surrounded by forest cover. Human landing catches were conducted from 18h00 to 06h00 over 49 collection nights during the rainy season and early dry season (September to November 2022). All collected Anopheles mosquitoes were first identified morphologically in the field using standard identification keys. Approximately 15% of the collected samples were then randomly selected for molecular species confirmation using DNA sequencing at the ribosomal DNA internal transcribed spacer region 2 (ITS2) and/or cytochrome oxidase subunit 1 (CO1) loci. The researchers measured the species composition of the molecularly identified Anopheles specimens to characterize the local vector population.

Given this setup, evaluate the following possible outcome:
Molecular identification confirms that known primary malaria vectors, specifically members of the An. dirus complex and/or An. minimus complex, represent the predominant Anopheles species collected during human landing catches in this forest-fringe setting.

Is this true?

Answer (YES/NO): YES